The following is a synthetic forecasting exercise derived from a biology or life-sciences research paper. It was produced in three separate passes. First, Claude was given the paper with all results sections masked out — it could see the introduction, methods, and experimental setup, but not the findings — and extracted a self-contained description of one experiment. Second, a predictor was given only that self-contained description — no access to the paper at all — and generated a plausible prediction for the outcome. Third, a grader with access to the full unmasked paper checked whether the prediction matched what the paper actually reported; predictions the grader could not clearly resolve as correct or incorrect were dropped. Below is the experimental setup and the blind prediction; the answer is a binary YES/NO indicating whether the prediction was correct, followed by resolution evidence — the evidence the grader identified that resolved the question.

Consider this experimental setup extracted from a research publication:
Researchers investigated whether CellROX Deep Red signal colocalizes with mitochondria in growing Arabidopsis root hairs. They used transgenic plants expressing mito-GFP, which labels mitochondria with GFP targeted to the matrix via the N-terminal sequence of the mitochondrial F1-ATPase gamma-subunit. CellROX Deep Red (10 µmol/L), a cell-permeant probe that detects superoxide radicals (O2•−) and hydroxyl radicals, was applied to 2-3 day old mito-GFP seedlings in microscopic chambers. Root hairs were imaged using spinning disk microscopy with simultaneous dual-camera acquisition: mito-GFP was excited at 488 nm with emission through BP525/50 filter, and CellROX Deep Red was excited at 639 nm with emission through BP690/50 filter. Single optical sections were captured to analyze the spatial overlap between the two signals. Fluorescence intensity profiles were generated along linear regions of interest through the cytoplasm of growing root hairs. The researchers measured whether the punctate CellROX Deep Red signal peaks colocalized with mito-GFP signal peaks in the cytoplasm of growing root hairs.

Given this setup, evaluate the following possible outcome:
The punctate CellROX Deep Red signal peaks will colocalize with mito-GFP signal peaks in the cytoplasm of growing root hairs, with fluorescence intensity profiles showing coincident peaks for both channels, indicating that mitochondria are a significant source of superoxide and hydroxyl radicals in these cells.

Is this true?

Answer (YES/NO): YES